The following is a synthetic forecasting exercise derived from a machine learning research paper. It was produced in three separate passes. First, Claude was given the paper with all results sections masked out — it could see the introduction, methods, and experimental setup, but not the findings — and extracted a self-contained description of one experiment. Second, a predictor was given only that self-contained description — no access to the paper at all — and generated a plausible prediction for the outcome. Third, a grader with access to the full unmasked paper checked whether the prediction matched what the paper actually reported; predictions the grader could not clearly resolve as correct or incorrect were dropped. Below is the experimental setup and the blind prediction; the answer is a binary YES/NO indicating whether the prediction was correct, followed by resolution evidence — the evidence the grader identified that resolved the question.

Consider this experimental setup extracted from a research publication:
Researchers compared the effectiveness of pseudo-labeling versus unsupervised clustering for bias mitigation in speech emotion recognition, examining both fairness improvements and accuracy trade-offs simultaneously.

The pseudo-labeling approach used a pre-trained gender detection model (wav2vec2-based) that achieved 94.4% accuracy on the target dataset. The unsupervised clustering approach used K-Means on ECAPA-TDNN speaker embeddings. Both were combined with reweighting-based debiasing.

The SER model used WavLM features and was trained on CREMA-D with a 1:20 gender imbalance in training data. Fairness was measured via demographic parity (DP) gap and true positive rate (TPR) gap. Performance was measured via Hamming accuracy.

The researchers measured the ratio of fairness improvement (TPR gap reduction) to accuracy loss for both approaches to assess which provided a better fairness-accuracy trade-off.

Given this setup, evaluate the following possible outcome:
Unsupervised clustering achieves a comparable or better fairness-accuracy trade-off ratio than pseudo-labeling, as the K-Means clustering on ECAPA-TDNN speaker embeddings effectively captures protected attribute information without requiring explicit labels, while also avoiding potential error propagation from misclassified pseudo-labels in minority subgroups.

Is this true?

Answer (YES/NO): NO